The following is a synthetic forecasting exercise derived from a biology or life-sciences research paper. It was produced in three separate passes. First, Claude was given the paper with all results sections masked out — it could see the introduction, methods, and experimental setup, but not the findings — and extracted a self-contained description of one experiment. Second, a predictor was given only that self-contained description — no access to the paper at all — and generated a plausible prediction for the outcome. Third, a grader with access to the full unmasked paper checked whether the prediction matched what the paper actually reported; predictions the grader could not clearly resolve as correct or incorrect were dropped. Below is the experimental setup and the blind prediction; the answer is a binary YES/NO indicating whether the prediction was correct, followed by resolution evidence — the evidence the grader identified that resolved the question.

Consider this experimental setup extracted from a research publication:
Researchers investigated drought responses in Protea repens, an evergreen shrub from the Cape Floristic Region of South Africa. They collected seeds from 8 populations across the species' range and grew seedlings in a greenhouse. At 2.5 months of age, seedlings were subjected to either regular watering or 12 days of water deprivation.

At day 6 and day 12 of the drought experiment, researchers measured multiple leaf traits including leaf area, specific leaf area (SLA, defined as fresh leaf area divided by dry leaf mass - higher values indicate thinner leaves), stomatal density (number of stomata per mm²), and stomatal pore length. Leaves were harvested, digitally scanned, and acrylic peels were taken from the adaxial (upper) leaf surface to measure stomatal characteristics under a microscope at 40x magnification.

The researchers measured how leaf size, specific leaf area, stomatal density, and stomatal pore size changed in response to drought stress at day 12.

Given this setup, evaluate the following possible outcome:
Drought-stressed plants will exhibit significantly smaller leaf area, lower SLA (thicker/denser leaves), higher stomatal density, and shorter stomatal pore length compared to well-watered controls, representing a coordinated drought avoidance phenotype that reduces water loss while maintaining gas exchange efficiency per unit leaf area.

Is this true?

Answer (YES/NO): NO